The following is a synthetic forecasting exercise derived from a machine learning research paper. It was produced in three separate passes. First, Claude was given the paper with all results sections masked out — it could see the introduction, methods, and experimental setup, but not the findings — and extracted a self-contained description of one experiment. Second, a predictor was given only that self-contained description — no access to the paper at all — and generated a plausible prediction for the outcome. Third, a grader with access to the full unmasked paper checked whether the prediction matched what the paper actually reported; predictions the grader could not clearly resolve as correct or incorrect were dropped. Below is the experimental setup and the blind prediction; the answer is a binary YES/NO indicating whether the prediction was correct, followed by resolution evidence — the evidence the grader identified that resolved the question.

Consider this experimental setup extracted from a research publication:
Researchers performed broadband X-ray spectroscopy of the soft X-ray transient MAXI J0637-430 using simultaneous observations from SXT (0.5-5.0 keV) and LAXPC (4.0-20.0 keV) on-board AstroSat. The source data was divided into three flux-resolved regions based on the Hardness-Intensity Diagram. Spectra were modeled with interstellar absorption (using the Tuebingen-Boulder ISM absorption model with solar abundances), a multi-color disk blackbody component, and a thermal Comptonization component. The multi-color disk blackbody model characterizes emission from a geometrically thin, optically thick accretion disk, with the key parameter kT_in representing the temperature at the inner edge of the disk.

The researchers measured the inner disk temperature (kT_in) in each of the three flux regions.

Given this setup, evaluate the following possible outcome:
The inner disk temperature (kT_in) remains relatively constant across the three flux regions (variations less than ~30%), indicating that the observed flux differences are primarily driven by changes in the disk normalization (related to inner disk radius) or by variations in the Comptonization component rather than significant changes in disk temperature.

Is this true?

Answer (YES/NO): NO